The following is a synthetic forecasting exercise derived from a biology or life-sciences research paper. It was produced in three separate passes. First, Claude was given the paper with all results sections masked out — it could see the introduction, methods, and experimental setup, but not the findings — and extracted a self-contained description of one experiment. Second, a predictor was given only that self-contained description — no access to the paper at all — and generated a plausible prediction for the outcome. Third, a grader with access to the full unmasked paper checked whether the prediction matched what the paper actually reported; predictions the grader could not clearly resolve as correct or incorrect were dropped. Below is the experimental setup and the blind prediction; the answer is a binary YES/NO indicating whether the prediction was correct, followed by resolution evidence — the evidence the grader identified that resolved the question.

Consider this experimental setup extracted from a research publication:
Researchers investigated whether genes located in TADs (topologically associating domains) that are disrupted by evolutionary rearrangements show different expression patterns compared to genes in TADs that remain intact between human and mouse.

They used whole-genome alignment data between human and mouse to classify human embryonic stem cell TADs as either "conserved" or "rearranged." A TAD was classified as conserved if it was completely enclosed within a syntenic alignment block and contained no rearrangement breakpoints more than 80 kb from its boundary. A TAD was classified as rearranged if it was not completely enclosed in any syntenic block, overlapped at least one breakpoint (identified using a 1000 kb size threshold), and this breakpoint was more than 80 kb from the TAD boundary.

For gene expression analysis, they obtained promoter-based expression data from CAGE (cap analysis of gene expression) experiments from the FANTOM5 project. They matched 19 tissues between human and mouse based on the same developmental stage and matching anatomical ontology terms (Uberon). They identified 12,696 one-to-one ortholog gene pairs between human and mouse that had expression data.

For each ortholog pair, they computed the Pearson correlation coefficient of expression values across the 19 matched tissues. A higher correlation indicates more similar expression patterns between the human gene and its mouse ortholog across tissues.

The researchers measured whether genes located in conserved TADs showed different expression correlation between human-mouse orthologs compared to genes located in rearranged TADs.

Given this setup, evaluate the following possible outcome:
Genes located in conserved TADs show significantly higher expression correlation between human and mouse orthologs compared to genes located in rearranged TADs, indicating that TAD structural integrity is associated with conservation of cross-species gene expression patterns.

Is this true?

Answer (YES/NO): YES